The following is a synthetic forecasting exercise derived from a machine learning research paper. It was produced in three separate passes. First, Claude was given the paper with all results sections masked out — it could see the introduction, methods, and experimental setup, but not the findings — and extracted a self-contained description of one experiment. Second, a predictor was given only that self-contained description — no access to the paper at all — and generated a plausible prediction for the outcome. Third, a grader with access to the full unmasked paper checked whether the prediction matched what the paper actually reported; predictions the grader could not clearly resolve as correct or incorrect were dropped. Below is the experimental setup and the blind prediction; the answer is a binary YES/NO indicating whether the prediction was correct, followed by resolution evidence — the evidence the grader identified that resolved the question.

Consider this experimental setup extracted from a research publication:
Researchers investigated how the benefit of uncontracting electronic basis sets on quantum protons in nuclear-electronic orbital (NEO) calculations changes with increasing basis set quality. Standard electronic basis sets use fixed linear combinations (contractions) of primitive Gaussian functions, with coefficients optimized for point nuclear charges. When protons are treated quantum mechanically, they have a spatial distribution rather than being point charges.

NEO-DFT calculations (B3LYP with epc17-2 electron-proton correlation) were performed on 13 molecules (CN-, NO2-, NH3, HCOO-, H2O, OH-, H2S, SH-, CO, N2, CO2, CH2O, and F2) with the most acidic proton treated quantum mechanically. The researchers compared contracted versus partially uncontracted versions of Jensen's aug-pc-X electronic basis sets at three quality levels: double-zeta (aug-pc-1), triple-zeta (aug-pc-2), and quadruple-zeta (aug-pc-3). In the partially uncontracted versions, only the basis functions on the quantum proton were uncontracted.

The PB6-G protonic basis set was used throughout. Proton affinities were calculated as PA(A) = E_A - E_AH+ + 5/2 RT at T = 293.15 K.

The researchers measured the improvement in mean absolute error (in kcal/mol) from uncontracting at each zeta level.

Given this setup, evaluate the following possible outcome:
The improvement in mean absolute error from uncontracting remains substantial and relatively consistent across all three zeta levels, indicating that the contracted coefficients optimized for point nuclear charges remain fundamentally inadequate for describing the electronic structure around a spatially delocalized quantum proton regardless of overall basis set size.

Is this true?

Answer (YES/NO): NO